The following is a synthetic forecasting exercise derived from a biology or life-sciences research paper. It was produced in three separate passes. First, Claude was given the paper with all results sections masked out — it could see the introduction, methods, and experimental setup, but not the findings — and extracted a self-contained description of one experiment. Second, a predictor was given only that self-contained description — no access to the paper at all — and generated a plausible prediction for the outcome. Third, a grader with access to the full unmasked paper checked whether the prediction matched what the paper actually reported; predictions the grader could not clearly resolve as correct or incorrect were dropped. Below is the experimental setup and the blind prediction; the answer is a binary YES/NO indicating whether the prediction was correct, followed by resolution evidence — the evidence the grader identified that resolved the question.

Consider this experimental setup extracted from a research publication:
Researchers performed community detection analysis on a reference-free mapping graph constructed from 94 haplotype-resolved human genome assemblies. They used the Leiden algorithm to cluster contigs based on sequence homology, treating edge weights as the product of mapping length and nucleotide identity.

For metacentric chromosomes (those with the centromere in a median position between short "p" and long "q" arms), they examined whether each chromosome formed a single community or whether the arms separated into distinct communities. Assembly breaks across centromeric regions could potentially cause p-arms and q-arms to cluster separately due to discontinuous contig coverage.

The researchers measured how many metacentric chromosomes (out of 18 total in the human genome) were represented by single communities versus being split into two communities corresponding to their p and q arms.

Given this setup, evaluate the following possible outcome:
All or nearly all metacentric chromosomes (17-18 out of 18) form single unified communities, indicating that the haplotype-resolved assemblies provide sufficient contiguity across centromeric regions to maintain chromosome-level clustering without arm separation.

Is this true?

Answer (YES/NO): NO